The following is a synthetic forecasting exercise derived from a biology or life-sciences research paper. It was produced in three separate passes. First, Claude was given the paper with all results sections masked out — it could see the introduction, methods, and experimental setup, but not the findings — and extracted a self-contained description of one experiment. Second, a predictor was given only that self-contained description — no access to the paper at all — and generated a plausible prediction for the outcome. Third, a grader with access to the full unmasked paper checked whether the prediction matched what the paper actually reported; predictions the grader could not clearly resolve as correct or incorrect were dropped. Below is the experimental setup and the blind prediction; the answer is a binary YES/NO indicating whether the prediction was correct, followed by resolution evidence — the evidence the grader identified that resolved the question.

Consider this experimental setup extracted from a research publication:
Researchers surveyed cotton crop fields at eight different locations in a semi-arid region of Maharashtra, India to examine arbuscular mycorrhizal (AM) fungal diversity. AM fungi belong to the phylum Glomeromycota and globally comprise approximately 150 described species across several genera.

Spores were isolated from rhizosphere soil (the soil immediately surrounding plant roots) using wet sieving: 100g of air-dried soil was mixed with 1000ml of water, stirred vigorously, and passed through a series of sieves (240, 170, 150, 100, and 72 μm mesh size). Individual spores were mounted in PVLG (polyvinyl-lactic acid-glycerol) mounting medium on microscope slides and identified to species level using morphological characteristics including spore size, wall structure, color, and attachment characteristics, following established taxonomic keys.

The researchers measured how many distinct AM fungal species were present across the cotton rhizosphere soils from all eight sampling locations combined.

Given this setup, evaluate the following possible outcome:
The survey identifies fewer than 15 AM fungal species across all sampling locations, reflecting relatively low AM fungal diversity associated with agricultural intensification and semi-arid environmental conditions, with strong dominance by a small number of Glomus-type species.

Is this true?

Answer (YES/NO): NO